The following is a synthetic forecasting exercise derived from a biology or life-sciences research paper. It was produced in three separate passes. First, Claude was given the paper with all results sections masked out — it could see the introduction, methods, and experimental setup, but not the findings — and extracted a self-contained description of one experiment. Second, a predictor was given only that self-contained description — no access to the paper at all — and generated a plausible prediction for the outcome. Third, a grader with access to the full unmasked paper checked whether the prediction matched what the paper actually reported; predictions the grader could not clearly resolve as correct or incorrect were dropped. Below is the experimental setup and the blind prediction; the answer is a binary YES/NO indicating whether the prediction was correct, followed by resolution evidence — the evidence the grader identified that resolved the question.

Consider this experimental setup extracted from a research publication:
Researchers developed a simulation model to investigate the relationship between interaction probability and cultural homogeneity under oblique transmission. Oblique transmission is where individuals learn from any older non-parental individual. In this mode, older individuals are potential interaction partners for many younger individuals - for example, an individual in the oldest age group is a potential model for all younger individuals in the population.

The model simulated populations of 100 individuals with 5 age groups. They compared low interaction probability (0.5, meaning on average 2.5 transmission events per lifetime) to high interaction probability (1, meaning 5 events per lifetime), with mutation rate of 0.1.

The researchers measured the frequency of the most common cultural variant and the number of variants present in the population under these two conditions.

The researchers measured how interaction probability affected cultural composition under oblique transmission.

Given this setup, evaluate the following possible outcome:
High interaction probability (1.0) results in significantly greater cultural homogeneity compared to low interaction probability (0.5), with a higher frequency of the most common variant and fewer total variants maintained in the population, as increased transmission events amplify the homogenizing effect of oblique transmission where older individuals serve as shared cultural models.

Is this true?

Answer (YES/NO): YES